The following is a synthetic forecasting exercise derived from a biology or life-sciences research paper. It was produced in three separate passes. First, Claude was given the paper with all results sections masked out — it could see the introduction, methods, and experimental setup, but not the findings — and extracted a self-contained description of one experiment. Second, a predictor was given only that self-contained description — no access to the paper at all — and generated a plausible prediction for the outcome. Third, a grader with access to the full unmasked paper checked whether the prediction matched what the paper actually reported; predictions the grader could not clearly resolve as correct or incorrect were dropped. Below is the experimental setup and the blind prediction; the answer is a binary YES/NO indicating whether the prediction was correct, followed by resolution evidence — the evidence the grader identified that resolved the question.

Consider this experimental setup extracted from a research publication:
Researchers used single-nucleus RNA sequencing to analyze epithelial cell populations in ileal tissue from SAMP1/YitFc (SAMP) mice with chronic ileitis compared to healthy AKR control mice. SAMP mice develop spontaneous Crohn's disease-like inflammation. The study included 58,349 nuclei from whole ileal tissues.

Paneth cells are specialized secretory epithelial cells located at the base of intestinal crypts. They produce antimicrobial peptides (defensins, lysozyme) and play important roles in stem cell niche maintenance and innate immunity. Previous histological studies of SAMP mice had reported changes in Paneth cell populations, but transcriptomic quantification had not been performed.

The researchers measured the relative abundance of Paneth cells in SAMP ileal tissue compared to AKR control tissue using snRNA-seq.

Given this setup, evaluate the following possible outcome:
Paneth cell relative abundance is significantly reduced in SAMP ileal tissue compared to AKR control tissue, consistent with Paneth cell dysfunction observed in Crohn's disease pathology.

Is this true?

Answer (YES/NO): NO